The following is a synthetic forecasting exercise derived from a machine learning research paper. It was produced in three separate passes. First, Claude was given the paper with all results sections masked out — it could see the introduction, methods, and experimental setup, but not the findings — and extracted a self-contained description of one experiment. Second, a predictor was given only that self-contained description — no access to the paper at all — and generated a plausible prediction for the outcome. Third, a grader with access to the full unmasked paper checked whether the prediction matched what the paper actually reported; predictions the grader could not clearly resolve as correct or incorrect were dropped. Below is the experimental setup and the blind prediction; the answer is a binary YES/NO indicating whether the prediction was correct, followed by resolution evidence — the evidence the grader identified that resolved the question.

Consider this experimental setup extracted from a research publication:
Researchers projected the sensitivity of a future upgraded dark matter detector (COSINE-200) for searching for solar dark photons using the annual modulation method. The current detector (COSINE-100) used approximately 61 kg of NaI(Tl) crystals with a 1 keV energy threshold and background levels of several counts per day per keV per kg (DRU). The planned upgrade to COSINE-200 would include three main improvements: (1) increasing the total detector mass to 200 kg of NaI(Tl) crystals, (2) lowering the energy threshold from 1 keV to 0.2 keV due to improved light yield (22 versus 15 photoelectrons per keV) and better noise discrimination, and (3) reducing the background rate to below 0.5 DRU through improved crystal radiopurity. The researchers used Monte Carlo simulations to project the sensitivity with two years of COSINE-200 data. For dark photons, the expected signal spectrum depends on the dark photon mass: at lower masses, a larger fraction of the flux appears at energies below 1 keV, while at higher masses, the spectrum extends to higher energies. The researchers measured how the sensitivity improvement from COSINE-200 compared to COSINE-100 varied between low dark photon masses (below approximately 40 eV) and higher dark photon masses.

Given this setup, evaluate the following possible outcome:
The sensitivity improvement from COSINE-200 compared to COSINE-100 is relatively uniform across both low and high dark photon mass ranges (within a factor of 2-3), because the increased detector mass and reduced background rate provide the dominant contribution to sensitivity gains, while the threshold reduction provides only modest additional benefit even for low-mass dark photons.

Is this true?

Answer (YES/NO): NO